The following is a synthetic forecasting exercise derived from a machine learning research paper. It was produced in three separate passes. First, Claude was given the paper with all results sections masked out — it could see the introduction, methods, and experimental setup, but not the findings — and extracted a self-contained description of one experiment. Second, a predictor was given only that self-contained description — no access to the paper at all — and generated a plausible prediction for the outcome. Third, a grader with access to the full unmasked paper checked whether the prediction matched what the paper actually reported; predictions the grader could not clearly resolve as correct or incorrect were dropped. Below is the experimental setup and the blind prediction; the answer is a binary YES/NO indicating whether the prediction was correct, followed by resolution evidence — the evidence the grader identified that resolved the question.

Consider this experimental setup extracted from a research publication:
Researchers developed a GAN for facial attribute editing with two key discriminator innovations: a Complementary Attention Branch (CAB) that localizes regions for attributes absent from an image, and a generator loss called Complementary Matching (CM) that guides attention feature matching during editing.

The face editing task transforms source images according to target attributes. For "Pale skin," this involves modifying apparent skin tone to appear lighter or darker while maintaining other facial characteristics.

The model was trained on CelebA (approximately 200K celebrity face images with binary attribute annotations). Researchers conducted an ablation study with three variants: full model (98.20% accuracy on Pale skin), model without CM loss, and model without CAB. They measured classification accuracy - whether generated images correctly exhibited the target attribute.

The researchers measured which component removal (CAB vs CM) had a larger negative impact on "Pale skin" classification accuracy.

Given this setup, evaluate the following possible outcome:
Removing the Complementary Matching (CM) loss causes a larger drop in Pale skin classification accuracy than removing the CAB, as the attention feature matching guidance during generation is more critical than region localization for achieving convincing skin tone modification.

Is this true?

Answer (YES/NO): NO